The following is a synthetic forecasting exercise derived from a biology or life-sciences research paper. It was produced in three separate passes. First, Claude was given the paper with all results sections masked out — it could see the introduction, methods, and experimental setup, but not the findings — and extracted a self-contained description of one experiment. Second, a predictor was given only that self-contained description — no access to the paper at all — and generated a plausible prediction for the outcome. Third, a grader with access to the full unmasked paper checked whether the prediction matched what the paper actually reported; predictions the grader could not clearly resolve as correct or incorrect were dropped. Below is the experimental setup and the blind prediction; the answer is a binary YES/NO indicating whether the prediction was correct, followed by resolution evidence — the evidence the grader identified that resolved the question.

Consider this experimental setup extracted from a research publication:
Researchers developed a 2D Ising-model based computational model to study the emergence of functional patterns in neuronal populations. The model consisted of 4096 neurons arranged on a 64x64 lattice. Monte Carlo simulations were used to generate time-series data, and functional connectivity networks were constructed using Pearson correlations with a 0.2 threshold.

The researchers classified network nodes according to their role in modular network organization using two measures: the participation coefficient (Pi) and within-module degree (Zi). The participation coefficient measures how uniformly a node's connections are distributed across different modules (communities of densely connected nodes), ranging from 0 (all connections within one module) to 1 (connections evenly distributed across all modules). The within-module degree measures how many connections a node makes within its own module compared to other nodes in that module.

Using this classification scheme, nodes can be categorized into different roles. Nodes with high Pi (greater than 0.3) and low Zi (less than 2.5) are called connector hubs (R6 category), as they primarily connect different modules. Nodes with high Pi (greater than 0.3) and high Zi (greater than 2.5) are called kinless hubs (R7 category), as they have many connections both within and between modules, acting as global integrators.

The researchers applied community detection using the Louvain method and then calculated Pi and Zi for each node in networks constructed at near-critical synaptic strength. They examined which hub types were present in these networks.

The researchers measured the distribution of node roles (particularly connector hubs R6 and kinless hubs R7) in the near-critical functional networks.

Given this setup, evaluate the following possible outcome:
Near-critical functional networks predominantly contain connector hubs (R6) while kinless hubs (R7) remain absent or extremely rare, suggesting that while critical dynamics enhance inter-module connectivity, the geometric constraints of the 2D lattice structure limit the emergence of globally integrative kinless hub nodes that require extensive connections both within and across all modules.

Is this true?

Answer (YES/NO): NO